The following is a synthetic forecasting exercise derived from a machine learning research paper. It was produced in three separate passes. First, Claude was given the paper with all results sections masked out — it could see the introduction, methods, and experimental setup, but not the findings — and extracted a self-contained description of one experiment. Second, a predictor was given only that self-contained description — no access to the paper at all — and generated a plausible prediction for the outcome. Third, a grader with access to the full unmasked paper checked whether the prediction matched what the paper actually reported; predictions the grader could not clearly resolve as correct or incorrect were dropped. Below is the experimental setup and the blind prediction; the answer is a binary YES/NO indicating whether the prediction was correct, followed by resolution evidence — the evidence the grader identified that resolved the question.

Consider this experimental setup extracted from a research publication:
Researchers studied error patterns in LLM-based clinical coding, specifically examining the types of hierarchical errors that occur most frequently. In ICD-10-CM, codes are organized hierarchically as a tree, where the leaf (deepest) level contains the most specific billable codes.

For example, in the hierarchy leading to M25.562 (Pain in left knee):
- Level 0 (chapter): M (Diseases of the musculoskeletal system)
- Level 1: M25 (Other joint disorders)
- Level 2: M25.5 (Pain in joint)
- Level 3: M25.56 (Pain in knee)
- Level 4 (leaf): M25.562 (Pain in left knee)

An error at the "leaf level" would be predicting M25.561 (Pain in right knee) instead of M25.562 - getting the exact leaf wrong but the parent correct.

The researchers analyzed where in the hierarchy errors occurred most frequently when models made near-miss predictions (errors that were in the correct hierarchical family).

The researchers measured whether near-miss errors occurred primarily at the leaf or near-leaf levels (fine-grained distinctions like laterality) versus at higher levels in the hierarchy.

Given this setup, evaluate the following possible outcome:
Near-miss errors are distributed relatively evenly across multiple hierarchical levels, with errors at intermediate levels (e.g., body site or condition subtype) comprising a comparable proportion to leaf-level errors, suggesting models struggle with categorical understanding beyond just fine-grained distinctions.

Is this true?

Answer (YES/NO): NO